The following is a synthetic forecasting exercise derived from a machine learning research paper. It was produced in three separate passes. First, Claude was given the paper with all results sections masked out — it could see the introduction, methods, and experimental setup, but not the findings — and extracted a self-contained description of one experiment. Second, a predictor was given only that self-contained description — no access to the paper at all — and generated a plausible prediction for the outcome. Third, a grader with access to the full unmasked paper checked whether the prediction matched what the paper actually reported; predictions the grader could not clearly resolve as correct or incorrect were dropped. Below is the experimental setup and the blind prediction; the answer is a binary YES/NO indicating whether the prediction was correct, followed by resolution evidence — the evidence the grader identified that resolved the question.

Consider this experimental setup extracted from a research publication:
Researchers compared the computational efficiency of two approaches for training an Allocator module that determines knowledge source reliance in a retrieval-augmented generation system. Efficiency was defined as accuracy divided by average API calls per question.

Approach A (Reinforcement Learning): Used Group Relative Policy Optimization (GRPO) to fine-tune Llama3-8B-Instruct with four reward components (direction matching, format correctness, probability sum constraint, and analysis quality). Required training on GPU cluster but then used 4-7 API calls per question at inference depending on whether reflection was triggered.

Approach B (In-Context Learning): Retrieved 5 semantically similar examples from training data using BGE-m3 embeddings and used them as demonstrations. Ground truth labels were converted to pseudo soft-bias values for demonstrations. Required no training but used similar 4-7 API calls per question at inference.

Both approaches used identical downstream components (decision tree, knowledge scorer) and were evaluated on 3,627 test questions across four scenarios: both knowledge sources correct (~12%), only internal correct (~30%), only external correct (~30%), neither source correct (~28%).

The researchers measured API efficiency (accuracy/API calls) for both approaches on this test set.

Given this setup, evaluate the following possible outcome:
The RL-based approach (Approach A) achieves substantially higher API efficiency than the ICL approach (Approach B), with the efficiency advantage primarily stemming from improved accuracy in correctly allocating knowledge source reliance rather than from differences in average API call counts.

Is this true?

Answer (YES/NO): NO